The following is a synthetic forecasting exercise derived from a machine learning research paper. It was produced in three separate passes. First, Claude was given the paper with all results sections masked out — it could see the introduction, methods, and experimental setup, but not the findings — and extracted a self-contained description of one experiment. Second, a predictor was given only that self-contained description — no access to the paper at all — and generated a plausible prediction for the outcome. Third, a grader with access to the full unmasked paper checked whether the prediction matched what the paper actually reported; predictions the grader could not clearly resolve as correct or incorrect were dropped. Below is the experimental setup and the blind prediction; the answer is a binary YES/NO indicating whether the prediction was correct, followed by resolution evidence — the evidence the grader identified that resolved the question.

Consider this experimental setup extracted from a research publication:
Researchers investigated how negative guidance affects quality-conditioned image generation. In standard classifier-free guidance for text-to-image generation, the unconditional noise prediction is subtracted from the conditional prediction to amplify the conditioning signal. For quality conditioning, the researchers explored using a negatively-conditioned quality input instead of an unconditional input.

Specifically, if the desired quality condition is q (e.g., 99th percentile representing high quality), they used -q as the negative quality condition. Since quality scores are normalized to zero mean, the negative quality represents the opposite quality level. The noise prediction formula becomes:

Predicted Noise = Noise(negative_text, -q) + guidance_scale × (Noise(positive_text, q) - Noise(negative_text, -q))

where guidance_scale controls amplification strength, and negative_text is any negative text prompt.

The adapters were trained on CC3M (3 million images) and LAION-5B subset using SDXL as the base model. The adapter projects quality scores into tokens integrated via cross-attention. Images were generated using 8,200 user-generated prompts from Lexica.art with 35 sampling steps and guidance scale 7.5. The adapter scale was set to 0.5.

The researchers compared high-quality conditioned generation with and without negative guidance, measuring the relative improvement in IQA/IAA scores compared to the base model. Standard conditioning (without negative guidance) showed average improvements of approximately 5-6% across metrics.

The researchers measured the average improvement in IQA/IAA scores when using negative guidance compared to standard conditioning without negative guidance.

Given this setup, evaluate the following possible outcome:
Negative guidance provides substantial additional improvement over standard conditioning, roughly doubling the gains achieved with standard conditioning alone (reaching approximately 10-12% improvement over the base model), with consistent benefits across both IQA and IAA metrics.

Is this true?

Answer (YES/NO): NO